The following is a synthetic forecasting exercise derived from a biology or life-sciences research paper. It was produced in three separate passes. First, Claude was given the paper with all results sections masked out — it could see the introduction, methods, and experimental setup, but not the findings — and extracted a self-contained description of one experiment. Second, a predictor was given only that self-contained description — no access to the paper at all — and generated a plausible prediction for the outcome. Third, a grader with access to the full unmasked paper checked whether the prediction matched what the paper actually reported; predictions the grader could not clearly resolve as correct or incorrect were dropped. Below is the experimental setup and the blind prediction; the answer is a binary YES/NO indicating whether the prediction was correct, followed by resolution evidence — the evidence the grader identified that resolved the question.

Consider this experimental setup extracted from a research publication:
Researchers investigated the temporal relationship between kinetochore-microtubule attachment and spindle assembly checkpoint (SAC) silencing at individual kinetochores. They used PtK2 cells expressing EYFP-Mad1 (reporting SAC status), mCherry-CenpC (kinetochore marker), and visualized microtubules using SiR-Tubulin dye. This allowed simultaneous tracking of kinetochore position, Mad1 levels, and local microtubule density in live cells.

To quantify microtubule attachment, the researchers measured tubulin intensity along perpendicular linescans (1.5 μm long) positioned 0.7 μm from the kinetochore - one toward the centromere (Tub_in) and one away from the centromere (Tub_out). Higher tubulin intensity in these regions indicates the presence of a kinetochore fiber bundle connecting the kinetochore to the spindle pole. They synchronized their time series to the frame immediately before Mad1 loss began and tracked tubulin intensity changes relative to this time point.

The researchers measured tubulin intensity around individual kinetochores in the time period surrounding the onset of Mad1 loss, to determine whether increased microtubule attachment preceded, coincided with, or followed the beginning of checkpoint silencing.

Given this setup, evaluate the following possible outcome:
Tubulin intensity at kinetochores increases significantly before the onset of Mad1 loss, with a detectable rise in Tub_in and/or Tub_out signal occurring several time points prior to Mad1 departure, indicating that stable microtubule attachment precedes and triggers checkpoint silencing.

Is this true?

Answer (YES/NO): YES